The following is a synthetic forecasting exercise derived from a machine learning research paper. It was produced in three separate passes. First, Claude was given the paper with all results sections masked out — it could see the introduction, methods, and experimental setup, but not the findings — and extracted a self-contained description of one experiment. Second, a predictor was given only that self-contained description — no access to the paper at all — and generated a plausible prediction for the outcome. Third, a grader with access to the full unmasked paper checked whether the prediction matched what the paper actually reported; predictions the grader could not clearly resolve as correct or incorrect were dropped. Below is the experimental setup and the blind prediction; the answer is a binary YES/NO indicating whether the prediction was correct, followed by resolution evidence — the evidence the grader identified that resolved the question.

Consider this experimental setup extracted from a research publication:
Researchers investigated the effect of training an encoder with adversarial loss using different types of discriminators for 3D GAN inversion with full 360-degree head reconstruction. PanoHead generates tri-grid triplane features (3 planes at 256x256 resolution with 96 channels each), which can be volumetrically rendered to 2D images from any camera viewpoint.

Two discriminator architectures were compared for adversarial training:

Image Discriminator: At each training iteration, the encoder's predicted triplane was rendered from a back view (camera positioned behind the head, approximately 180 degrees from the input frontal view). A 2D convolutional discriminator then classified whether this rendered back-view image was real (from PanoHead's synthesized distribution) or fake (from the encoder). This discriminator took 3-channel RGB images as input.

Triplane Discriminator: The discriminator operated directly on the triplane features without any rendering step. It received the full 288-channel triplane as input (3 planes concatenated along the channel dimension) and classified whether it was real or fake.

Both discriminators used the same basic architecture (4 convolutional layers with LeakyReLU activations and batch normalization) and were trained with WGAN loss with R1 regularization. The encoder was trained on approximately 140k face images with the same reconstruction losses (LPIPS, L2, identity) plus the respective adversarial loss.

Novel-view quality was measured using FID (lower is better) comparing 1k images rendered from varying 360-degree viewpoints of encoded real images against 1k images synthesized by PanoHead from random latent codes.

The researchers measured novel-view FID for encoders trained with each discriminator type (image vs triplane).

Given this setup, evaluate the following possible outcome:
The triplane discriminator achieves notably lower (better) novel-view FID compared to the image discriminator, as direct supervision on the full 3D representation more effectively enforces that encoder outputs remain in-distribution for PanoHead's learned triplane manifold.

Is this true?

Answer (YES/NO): YES